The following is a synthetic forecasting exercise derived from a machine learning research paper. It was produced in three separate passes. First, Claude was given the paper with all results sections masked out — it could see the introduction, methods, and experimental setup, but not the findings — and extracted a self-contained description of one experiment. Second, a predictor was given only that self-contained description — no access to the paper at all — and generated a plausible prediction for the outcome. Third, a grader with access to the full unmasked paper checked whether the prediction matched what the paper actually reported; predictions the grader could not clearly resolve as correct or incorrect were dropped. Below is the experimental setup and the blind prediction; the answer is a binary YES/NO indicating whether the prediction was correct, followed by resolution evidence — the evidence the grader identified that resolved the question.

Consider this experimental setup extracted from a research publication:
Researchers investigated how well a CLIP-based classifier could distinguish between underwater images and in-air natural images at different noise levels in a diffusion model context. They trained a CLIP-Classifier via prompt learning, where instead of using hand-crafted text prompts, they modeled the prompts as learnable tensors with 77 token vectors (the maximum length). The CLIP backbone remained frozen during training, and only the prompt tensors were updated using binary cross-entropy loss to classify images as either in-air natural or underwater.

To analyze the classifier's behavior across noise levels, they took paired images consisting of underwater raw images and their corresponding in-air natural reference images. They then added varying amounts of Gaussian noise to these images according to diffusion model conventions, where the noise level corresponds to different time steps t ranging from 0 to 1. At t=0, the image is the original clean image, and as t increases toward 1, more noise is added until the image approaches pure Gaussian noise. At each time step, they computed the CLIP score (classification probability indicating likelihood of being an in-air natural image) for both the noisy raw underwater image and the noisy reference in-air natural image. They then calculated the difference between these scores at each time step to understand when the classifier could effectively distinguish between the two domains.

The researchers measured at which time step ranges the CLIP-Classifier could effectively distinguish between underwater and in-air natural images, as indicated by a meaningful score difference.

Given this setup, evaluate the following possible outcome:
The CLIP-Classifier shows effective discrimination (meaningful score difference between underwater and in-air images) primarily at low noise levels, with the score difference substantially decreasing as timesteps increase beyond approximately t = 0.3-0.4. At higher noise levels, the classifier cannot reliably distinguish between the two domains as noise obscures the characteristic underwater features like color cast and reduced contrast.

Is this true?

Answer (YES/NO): NO